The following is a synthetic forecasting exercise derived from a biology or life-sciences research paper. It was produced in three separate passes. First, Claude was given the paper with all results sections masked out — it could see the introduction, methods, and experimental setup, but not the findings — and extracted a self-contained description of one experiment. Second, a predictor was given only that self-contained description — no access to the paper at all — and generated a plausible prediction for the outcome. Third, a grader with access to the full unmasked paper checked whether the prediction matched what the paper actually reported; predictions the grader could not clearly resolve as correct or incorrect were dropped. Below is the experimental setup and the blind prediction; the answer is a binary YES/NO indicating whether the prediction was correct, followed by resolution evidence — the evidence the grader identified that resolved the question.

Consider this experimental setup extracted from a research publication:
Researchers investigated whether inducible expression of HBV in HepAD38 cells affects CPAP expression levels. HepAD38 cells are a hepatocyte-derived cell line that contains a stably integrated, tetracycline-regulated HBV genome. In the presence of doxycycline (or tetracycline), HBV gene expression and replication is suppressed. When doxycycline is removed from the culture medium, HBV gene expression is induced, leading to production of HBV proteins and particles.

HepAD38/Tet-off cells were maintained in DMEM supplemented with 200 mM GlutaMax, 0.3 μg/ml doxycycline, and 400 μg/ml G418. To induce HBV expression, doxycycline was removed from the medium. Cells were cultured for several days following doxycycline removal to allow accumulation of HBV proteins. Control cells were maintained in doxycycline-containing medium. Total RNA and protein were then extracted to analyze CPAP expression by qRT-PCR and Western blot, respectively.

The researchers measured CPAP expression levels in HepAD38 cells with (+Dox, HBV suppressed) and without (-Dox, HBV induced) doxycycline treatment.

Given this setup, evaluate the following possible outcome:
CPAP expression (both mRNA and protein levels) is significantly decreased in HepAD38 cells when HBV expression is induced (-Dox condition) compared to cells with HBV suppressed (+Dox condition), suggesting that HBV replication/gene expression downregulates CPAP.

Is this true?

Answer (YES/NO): NO